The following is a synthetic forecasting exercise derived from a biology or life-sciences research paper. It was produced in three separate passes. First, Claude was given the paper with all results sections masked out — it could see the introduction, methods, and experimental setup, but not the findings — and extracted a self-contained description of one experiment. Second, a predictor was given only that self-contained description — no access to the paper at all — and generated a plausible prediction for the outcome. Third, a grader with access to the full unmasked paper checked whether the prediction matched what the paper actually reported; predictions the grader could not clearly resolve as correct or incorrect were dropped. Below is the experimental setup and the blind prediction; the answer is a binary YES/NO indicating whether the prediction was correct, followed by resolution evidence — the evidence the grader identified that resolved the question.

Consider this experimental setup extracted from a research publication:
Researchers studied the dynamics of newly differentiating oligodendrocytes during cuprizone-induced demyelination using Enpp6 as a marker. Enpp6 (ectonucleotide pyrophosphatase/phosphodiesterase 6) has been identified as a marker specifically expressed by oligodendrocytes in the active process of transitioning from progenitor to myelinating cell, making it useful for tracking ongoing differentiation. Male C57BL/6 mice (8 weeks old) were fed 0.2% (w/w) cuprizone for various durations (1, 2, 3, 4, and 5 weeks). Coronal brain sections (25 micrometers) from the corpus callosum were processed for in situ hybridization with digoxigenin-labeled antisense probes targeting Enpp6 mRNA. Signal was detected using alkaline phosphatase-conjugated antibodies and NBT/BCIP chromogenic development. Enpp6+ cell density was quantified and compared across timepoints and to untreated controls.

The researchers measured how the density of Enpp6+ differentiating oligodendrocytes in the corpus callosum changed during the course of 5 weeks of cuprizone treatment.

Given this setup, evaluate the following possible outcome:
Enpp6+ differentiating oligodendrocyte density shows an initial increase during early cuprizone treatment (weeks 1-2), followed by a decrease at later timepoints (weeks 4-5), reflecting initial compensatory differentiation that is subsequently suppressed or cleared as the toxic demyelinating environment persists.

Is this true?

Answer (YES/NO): NO